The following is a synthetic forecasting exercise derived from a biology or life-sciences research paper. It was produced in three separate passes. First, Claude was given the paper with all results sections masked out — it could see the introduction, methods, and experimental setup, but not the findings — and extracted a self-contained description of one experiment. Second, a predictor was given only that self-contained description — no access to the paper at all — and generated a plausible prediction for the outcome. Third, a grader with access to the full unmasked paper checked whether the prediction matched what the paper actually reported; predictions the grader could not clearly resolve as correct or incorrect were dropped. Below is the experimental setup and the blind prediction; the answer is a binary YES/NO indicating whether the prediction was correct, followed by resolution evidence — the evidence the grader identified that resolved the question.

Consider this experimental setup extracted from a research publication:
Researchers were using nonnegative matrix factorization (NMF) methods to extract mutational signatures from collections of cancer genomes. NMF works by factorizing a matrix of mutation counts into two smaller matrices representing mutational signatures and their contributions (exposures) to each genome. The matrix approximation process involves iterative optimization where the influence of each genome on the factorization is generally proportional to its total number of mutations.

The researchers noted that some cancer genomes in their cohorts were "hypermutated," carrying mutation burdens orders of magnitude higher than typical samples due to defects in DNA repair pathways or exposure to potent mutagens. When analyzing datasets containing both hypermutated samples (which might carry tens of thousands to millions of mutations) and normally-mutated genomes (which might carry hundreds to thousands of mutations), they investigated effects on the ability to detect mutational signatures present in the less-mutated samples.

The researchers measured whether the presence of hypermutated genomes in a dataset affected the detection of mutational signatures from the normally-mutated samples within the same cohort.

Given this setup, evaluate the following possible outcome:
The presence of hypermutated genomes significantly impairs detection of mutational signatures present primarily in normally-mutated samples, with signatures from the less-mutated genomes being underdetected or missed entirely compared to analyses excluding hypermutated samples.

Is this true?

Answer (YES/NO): YES